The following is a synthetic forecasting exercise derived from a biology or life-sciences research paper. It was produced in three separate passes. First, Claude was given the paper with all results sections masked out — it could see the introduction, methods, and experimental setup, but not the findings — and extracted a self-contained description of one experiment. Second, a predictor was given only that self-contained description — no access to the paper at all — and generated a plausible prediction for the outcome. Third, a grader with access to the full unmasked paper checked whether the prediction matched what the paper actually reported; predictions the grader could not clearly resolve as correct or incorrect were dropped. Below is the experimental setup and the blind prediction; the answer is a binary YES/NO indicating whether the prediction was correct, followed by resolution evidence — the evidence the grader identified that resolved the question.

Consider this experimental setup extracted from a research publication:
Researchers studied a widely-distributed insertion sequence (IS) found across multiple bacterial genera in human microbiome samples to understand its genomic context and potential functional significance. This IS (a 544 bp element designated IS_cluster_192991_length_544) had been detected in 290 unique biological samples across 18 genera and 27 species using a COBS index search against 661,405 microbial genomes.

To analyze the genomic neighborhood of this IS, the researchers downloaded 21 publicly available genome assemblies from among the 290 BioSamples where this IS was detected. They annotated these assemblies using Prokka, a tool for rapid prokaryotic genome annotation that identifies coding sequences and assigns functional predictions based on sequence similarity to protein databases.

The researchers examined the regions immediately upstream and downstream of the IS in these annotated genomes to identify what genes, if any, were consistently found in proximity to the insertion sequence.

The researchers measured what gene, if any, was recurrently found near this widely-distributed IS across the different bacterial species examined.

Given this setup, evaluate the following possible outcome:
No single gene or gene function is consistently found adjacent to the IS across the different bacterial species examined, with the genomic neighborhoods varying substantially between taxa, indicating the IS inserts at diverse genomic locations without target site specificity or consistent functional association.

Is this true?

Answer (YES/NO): NO